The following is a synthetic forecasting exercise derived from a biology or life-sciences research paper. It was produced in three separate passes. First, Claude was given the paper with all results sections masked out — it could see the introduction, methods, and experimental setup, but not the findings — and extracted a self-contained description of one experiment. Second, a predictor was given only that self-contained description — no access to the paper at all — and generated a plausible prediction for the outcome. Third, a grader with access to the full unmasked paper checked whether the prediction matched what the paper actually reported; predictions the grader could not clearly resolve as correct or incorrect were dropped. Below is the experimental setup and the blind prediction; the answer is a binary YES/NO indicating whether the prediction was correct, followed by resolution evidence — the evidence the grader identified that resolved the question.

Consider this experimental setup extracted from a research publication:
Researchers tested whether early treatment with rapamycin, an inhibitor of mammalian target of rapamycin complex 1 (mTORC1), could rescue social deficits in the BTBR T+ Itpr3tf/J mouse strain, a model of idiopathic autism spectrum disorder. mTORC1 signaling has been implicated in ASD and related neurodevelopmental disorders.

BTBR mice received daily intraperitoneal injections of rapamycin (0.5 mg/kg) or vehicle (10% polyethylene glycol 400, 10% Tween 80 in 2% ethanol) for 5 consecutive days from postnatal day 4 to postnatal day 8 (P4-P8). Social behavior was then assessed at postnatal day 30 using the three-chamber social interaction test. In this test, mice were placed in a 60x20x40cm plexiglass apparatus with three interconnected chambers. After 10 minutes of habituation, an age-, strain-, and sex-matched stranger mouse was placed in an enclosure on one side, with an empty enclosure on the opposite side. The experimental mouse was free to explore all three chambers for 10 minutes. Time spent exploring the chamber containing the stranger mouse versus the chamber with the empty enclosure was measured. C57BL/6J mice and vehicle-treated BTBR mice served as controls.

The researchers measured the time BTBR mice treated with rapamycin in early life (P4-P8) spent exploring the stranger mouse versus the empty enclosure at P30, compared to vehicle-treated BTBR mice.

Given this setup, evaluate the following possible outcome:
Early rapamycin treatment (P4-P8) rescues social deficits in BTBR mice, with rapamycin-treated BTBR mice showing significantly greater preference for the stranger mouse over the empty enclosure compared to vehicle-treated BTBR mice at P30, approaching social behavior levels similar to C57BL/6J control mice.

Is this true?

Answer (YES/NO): YES